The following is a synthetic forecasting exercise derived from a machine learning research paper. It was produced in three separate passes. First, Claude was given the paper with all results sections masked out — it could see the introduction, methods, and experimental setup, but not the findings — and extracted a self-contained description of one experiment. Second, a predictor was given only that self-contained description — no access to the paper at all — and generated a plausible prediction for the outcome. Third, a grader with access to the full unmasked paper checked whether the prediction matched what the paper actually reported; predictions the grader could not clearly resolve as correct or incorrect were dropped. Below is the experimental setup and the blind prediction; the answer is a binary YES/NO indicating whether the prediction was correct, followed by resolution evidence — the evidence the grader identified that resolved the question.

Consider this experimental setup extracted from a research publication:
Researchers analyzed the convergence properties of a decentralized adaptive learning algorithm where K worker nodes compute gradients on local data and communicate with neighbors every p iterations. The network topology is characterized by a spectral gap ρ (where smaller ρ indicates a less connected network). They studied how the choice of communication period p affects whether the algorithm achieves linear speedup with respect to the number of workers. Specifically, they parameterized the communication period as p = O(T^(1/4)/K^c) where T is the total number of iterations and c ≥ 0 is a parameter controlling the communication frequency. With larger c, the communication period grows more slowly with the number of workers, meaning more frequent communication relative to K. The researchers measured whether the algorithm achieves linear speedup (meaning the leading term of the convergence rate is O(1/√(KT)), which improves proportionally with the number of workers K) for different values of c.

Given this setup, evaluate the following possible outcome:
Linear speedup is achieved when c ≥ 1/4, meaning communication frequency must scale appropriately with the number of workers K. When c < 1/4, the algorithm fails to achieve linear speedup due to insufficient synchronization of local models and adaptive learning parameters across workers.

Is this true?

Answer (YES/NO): NO